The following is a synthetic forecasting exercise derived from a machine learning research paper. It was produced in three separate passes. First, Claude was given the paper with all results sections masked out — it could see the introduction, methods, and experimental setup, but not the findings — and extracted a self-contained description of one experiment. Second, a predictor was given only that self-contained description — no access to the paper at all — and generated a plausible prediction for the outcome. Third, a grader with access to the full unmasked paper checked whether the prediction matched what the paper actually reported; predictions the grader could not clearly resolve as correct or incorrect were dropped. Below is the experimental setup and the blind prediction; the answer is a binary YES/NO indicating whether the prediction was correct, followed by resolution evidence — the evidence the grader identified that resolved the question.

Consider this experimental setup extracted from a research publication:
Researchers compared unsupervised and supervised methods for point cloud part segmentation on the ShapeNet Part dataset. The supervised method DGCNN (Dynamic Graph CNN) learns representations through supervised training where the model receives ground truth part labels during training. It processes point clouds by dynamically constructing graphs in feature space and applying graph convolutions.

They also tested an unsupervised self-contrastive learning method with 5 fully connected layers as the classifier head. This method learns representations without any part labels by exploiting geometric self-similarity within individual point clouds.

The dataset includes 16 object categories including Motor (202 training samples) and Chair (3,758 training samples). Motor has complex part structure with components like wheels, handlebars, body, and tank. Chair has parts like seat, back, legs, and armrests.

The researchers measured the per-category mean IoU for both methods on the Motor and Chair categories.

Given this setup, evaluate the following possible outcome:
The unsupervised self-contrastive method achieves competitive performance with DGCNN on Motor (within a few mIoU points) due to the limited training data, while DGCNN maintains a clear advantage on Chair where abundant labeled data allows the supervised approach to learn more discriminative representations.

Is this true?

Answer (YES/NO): NO